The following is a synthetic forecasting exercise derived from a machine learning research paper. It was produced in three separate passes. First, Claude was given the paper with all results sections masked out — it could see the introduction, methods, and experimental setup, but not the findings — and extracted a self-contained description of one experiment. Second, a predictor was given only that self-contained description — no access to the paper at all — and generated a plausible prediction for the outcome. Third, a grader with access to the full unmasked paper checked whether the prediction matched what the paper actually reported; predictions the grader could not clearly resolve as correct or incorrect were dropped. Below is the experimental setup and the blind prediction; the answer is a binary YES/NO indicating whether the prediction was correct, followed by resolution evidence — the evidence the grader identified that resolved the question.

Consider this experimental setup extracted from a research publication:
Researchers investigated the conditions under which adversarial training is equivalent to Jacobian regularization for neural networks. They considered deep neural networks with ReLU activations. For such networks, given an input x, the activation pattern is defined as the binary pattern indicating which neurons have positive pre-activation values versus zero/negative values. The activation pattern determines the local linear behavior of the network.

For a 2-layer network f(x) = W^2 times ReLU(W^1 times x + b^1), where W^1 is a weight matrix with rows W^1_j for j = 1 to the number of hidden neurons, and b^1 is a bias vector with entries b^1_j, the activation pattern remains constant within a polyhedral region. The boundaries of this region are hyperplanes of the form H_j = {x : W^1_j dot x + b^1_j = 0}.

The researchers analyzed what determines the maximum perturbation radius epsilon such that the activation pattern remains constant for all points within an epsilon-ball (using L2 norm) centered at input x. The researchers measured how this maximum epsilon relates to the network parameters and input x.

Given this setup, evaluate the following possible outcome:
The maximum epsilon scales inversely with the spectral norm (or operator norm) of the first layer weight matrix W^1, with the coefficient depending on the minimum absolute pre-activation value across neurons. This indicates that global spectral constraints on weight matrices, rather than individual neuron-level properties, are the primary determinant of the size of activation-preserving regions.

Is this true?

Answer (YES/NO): NO